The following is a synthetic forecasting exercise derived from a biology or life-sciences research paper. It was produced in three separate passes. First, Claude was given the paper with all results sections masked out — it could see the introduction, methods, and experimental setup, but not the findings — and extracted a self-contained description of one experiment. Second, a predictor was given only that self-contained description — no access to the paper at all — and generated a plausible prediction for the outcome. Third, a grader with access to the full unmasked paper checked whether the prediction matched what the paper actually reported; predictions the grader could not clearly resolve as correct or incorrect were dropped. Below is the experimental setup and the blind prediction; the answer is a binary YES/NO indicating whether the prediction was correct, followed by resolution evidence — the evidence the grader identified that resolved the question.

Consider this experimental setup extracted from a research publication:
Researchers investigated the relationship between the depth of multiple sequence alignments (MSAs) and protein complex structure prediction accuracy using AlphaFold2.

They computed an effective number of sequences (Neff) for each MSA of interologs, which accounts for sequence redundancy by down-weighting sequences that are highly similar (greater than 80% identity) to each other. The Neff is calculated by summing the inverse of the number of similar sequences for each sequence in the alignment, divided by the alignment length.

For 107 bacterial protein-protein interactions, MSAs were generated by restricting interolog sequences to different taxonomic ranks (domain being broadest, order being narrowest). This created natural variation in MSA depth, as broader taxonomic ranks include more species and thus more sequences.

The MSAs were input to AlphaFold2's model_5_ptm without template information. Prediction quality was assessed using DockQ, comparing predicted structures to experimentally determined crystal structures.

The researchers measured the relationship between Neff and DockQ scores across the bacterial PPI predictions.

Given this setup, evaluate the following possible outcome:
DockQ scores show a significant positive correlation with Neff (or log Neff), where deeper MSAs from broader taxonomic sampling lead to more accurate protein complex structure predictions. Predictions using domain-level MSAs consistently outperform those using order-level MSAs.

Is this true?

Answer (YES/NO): NO